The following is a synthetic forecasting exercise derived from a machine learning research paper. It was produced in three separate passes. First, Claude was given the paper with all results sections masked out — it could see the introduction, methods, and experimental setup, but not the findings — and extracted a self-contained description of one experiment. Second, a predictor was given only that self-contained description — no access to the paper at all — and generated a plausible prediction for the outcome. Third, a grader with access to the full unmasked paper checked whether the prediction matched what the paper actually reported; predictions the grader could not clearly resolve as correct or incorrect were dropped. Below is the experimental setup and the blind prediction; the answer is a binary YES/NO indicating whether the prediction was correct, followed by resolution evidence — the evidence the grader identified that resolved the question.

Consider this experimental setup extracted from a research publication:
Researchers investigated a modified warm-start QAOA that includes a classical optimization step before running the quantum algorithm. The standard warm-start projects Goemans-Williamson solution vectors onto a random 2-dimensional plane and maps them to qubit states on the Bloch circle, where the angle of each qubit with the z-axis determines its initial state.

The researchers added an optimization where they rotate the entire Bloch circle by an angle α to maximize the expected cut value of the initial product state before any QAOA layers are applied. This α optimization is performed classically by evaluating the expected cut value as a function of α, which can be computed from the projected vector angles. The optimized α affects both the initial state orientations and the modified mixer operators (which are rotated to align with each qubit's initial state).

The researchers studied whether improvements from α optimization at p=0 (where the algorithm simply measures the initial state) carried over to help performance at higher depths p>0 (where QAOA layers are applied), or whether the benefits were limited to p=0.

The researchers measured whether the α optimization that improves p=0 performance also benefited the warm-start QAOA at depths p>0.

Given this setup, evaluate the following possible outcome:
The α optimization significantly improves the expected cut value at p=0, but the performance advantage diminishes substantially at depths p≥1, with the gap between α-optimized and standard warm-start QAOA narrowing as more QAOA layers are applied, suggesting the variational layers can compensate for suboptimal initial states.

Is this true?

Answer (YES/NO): NO